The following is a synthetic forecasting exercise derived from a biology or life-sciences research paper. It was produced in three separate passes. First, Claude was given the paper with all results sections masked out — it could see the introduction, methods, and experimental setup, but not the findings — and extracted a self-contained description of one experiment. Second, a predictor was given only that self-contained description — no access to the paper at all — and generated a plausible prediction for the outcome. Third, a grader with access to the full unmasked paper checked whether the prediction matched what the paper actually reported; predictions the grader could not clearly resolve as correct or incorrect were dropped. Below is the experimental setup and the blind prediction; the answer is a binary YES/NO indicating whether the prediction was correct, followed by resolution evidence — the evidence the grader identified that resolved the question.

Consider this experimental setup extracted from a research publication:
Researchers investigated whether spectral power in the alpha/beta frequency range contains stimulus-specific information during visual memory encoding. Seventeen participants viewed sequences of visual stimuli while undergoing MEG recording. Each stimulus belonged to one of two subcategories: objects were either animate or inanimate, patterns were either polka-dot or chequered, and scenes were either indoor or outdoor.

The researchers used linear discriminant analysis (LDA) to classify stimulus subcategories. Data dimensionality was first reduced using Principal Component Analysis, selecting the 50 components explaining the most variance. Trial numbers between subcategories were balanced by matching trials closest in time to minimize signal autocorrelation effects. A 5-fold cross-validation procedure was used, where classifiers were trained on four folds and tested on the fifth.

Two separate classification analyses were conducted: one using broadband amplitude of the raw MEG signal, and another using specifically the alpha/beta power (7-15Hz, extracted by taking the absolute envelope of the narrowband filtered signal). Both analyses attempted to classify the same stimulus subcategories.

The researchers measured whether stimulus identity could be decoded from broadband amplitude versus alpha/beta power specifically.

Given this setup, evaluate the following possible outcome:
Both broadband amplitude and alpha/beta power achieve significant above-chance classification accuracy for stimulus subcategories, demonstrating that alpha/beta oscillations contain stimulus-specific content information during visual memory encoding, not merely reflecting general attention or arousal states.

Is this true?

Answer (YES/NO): NO